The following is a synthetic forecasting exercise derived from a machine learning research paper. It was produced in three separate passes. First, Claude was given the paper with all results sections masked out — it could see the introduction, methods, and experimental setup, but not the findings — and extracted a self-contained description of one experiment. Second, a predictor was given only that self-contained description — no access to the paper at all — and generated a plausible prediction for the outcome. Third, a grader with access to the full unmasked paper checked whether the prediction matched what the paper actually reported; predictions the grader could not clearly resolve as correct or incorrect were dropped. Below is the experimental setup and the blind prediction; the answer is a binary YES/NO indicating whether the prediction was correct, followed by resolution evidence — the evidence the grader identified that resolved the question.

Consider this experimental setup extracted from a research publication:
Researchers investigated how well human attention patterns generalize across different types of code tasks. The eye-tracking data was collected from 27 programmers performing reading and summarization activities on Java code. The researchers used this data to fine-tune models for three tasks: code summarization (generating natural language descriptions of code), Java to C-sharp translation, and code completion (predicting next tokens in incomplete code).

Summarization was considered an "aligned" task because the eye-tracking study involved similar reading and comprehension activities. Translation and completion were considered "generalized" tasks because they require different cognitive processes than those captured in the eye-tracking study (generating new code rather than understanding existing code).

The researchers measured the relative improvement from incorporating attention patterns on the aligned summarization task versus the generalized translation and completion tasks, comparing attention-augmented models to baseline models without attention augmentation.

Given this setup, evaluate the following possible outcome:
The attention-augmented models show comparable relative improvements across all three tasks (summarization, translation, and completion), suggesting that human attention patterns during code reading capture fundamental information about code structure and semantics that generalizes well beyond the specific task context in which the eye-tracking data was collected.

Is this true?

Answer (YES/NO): NO